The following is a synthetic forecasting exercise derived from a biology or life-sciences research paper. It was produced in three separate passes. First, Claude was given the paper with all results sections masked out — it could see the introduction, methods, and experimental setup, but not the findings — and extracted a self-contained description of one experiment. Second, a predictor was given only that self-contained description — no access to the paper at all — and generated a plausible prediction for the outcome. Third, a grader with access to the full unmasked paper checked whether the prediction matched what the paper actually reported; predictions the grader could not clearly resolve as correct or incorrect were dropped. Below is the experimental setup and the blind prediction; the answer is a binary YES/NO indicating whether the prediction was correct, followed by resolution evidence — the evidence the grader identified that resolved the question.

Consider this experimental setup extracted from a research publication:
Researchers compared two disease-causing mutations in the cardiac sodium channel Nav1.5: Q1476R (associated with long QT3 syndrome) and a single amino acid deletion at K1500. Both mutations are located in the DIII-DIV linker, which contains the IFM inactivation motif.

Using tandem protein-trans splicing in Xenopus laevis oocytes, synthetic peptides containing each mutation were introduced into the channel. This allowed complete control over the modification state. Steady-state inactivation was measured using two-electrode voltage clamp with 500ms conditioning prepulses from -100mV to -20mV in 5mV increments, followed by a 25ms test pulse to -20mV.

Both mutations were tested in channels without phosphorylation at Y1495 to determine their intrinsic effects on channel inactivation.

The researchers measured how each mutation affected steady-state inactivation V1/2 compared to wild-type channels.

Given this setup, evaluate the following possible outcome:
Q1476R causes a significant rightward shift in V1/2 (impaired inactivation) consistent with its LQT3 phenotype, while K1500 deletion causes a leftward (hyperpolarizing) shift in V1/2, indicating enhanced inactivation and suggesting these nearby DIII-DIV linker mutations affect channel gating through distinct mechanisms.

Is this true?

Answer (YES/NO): NO